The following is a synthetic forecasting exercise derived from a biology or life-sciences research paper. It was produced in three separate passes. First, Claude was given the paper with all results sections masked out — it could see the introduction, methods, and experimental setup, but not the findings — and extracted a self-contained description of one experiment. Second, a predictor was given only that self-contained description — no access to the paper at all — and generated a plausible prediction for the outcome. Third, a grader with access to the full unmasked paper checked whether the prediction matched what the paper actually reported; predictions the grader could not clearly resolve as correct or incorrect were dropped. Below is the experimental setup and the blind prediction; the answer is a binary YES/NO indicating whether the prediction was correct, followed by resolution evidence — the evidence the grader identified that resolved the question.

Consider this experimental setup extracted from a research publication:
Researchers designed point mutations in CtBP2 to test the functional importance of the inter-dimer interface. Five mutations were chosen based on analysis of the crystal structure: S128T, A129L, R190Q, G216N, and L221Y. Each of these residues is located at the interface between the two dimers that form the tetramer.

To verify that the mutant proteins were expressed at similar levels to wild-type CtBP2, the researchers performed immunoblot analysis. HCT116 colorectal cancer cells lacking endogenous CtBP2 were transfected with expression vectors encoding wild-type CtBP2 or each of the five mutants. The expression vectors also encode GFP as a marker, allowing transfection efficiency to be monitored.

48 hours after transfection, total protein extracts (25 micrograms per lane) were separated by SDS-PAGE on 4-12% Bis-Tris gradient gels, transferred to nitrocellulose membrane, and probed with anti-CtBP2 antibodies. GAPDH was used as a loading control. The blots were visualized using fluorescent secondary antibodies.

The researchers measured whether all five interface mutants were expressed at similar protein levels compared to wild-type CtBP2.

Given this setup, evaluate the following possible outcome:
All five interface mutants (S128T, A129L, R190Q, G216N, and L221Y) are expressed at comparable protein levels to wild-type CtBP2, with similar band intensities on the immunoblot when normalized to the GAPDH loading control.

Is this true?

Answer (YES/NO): YES